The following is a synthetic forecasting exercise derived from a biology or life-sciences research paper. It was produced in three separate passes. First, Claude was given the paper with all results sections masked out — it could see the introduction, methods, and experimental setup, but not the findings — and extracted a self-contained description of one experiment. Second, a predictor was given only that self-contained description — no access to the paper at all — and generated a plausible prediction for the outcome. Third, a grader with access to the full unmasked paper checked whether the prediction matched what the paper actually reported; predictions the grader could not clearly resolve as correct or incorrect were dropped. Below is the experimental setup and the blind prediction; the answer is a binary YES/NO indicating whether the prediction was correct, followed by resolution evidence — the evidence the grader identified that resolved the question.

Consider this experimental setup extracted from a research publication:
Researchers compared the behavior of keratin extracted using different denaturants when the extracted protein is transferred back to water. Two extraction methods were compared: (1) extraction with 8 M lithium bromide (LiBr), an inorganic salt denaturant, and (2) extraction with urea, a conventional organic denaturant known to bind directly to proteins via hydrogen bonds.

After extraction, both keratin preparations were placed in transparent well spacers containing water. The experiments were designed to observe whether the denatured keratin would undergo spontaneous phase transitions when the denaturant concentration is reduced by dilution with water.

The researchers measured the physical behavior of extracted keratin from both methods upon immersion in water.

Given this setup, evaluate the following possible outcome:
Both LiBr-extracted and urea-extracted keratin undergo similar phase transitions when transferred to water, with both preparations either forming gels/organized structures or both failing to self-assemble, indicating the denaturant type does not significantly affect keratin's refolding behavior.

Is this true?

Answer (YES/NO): NO